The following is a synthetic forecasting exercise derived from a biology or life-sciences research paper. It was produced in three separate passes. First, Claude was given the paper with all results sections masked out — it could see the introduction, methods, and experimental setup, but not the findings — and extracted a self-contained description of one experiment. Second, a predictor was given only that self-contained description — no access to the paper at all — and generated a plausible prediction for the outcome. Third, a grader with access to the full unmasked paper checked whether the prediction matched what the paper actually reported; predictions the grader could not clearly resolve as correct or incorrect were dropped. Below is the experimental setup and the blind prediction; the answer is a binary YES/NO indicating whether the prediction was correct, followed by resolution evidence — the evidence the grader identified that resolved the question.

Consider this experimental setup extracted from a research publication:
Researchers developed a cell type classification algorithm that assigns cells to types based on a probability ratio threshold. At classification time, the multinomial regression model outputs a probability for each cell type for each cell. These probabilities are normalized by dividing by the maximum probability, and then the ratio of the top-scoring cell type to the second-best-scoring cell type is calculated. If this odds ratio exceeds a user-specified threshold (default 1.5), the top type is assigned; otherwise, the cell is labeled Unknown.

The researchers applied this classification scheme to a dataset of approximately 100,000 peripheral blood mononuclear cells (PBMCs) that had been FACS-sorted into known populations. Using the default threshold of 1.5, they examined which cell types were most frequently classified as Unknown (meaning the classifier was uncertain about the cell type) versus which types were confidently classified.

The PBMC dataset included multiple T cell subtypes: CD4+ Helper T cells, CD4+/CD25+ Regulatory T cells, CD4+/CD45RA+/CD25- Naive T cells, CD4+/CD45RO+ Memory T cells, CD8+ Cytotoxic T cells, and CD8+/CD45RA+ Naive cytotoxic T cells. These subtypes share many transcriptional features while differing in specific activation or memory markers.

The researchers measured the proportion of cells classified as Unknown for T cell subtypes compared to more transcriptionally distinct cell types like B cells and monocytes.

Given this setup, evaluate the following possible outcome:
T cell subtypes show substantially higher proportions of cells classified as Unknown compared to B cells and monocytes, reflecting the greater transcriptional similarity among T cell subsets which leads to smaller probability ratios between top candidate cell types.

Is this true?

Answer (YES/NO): NO